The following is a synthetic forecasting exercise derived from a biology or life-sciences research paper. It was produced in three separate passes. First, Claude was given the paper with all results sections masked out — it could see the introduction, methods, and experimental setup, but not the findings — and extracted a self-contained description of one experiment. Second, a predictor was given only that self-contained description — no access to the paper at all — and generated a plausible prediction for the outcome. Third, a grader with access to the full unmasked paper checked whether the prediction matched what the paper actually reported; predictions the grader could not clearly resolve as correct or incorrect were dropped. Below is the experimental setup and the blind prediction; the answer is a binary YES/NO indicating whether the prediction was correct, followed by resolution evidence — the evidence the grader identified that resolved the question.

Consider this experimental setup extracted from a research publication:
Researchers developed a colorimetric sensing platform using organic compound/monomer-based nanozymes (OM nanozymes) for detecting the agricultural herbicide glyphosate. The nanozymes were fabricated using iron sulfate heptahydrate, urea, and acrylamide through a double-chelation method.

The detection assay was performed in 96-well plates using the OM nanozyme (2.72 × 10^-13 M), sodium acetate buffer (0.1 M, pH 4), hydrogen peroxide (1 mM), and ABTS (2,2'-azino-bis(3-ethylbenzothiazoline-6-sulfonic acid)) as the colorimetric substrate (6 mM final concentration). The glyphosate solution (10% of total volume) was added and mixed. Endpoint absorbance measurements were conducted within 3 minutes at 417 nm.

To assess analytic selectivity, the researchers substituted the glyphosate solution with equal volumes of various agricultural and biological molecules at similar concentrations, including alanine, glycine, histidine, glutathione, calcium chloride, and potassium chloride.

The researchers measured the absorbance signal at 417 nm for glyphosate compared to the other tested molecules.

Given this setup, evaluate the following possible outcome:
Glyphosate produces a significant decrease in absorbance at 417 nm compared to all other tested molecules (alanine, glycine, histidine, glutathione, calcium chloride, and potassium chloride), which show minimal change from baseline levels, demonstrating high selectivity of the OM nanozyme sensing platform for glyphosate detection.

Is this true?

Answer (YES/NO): YES